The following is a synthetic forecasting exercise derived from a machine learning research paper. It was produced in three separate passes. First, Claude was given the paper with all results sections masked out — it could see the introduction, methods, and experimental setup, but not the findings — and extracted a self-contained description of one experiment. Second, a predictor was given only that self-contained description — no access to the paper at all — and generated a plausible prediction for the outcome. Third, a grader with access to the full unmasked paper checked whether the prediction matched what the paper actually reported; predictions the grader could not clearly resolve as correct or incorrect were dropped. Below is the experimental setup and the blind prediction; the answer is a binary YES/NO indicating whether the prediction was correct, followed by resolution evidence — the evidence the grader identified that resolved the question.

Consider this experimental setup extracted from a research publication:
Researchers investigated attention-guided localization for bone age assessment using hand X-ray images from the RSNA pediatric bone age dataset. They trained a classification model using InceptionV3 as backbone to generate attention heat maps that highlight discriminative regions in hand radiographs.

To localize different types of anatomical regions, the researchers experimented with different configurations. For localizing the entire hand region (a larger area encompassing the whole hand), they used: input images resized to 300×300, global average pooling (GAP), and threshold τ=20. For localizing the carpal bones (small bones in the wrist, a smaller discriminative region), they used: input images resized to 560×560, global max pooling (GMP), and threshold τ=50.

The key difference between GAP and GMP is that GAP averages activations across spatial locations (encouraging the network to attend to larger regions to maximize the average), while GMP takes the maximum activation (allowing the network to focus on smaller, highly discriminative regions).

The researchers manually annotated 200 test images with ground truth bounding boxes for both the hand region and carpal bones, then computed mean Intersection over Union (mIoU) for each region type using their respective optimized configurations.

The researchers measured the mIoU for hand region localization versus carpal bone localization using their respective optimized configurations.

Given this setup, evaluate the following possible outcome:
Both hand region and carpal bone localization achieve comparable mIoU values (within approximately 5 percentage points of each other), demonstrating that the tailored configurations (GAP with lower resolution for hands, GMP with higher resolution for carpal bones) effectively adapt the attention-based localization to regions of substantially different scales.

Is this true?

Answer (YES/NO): YES